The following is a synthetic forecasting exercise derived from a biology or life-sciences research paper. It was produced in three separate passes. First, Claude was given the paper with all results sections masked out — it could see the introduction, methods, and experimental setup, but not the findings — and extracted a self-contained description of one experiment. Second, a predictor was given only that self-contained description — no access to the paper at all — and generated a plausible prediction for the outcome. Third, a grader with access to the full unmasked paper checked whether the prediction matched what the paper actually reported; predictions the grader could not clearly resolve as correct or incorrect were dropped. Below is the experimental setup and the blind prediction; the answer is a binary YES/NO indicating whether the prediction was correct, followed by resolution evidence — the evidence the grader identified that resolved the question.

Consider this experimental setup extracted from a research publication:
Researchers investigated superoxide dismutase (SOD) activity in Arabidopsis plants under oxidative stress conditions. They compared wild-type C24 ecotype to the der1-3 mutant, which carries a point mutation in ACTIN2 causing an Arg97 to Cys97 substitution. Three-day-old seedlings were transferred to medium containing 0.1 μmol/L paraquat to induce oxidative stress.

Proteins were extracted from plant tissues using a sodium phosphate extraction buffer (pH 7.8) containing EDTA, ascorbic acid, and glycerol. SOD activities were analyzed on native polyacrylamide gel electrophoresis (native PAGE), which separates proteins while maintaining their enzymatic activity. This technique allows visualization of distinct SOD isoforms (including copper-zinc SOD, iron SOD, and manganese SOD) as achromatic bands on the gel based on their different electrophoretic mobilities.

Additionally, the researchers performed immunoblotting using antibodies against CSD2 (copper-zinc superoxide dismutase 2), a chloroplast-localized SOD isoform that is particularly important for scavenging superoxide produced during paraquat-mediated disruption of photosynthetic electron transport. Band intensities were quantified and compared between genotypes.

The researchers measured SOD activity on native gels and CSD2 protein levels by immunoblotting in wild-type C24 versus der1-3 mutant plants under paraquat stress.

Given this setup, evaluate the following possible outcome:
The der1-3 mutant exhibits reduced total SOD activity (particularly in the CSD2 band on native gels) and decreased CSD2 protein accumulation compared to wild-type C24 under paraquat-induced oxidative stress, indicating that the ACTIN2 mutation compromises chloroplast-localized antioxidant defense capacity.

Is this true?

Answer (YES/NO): NO